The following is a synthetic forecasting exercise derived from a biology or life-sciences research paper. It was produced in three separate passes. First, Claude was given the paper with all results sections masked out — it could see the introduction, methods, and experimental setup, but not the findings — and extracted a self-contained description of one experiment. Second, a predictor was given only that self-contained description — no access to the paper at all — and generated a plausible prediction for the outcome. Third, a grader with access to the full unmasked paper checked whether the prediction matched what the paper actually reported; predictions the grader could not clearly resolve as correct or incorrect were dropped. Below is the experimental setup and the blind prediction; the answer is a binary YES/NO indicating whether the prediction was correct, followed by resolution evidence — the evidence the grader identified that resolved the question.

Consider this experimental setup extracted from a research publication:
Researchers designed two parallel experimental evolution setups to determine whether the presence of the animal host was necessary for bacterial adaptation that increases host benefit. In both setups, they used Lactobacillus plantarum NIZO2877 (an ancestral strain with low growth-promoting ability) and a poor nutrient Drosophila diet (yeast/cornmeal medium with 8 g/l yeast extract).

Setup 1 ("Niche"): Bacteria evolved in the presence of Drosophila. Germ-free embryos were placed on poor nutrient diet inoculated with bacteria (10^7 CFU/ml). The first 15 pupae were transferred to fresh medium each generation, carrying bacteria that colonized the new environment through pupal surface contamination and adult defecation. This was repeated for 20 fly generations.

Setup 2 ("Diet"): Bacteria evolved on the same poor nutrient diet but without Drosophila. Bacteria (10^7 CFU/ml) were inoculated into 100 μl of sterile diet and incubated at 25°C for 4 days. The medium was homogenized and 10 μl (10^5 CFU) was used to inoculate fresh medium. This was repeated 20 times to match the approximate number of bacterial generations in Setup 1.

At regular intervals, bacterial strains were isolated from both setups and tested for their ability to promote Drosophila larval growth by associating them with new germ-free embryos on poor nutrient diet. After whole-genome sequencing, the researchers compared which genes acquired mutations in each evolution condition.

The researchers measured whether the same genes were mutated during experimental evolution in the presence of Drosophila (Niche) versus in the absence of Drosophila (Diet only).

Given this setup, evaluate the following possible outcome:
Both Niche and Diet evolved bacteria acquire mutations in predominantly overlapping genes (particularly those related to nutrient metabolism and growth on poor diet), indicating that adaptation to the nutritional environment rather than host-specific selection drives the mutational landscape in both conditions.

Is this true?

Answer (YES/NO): YES